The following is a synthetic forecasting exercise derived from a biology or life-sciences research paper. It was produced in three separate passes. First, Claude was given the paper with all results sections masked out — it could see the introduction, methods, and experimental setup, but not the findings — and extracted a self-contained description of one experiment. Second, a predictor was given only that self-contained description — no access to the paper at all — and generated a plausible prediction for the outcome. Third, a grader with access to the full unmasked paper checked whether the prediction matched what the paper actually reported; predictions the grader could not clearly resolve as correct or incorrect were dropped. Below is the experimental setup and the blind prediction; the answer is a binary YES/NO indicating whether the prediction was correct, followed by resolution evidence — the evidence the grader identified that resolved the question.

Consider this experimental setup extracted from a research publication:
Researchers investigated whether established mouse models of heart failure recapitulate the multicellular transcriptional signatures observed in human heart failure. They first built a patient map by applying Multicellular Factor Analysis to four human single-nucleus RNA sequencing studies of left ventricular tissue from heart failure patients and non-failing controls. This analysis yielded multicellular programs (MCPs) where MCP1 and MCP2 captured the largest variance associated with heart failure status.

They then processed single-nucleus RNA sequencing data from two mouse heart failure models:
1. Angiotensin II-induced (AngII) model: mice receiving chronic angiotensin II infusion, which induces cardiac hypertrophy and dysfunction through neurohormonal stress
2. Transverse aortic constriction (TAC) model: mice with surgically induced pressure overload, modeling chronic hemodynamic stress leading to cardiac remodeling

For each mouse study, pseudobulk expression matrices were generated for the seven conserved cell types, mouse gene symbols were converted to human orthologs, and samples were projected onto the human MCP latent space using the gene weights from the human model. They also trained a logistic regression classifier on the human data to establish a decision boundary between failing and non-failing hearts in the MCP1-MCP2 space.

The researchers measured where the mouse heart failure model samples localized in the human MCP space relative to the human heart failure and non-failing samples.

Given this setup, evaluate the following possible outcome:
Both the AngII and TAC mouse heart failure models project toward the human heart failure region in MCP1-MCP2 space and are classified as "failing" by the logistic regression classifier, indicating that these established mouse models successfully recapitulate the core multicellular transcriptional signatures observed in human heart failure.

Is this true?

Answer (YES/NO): NO